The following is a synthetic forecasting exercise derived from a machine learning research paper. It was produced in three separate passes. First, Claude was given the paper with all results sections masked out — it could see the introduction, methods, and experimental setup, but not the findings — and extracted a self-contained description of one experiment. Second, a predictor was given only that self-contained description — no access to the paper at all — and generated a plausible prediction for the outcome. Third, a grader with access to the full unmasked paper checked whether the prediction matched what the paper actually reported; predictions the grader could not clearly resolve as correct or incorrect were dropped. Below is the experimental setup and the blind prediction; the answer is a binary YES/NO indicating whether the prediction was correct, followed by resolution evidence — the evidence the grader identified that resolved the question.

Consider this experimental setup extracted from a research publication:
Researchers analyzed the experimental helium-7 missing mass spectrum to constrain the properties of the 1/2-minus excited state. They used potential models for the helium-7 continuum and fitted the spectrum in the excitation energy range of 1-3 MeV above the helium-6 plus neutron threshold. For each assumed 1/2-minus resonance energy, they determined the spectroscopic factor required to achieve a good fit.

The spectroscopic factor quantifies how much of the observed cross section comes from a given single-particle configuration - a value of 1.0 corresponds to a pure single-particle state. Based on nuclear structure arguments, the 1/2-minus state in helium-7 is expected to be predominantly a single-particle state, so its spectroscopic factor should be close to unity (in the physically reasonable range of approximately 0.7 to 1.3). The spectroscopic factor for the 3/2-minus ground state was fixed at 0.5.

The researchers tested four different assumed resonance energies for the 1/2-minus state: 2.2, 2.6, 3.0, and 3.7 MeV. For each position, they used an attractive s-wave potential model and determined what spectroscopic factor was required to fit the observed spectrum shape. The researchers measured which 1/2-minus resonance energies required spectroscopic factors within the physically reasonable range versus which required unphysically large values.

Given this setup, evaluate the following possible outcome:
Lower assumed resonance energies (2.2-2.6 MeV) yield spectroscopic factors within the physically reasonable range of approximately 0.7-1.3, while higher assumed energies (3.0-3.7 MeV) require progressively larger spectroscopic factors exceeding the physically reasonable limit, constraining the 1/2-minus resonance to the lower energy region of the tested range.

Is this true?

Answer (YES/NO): NO